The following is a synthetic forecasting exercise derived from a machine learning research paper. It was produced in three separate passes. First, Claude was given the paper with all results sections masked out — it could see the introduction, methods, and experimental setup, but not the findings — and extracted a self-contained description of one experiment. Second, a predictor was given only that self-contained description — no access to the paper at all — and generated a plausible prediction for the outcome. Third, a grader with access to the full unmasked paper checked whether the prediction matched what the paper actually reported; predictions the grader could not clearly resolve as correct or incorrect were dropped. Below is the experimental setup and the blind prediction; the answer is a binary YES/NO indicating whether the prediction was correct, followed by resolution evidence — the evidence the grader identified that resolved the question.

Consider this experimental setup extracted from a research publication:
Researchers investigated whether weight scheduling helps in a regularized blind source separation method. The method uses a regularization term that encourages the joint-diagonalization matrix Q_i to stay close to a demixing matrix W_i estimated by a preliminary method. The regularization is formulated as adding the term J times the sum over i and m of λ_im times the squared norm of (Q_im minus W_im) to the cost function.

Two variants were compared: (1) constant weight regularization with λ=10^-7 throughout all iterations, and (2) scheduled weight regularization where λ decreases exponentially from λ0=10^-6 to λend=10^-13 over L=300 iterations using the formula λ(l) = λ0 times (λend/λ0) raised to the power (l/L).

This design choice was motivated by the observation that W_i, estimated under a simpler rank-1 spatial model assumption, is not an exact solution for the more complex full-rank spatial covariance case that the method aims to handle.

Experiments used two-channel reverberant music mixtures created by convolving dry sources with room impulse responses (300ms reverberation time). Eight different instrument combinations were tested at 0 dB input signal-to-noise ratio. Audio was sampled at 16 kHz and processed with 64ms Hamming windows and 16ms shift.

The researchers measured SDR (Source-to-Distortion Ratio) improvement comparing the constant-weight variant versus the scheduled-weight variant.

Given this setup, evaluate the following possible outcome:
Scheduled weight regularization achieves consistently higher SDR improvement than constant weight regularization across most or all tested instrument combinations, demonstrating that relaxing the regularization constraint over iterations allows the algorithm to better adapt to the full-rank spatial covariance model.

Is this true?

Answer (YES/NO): YES